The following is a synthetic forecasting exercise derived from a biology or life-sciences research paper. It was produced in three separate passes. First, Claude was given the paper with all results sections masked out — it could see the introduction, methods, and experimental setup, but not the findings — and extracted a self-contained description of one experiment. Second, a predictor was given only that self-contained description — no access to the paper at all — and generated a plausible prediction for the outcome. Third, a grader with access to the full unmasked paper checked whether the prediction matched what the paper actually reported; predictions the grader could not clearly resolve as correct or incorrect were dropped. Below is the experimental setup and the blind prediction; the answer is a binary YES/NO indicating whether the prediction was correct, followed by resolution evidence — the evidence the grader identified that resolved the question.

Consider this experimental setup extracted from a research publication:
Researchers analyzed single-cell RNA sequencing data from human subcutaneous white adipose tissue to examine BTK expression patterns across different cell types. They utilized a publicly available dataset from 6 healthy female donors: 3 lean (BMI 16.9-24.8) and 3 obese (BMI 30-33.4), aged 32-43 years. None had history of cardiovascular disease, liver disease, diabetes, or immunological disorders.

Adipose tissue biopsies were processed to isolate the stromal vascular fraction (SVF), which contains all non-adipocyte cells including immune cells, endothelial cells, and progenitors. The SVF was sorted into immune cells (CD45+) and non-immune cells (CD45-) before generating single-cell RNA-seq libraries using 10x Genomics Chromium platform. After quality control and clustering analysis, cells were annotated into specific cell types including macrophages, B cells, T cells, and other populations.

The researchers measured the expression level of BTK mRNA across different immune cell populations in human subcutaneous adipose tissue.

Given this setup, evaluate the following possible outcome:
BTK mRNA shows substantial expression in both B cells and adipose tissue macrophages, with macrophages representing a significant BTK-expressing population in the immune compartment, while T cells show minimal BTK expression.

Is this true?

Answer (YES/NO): YES